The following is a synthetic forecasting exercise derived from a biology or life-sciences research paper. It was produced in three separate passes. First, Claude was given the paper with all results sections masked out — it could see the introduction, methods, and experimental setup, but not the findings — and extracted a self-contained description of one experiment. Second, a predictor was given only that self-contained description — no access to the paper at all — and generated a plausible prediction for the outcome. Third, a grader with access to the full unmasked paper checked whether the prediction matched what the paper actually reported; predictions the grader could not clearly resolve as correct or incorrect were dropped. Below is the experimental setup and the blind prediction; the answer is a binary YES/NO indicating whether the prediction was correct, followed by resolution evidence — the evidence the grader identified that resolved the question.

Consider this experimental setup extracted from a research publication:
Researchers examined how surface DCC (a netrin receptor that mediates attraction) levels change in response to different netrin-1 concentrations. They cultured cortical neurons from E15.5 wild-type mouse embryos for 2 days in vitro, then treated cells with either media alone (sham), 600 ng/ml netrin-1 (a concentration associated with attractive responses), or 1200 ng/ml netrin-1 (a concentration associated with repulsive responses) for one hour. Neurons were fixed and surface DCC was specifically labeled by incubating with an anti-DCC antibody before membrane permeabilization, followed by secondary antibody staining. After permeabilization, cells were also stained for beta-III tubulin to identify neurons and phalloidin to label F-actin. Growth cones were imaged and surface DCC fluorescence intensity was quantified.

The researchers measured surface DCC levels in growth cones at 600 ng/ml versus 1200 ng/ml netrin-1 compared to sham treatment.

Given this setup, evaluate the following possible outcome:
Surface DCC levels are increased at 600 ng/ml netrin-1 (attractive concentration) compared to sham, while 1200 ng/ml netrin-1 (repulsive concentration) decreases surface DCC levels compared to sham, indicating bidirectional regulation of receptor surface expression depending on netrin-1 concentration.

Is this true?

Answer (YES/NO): NO